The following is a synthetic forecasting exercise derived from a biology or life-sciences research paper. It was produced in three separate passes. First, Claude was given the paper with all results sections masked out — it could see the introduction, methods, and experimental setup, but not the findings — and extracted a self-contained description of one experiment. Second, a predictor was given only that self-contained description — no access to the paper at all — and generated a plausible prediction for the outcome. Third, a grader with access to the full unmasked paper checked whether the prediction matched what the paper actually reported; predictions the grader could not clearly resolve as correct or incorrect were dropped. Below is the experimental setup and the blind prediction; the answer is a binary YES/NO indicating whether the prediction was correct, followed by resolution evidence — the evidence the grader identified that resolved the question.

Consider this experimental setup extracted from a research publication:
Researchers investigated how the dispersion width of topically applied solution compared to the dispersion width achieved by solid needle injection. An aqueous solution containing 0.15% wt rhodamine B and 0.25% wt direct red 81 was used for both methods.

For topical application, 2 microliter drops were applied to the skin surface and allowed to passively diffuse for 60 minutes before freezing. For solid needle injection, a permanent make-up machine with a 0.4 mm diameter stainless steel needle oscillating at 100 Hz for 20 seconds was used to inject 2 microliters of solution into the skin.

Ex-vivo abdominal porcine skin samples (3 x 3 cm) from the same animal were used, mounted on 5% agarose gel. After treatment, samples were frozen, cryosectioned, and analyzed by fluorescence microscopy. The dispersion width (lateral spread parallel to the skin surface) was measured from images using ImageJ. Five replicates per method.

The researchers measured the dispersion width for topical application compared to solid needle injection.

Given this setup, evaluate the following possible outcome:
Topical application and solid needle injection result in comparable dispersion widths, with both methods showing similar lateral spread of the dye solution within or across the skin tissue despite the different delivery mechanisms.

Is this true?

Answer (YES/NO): NO